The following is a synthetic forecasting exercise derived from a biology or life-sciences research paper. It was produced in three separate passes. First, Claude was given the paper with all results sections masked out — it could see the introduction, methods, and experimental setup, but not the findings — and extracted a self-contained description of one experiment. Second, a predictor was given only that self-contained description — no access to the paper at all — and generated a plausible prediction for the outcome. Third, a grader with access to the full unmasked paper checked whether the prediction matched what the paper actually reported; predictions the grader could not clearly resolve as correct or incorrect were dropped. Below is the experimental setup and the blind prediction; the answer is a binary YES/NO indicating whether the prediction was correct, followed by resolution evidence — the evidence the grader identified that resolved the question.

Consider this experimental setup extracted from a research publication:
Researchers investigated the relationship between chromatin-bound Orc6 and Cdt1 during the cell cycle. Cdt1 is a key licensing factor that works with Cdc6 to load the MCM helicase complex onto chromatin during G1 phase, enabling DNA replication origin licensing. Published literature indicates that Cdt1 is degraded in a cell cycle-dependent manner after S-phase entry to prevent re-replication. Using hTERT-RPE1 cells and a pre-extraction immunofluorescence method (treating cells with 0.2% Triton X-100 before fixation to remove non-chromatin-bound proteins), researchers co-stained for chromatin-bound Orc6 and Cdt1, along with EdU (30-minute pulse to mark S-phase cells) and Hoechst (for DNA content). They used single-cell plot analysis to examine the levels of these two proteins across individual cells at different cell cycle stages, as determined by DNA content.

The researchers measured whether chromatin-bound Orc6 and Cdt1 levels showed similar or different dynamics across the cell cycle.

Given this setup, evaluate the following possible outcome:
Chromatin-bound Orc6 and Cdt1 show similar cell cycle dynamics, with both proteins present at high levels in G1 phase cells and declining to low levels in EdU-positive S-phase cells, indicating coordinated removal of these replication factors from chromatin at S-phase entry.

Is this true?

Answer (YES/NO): YES